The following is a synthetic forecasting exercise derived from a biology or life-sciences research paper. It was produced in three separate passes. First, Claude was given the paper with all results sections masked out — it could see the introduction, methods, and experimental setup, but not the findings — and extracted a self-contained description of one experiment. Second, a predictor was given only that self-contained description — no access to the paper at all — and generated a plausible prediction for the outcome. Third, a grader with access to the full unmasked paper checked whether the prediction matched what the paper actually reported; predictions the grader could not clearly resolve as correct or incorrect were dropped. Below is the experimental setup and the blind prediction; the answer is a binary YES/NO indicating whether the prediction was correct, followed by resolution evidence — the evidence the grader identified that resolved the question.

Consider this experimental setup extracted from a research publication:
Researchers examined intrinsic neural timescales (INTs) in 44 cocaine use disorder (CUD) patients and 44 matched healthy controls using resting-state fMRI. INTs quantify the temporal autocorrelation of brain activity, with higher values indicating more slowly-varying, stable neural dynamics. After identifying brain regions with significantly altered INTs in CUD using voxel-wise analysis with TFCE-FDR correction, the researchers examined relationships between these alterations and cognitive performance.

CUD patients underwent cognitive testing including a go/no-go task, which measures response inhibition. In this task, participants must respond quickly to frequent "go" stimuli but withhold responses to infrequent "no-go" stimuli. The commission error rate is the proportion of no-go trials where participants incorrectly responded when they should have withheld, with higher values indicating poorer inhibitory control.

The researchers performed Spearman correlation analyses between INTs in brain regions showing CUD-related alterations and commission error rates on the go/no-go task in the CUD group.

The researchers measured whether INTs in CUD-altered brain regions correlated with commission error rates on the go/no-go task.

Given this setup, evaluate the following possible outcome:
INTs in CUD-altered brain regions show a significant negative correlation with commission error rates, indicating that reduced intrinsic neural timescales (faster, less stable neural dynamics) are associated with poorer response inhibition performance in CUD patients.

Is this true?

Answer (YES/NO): NO